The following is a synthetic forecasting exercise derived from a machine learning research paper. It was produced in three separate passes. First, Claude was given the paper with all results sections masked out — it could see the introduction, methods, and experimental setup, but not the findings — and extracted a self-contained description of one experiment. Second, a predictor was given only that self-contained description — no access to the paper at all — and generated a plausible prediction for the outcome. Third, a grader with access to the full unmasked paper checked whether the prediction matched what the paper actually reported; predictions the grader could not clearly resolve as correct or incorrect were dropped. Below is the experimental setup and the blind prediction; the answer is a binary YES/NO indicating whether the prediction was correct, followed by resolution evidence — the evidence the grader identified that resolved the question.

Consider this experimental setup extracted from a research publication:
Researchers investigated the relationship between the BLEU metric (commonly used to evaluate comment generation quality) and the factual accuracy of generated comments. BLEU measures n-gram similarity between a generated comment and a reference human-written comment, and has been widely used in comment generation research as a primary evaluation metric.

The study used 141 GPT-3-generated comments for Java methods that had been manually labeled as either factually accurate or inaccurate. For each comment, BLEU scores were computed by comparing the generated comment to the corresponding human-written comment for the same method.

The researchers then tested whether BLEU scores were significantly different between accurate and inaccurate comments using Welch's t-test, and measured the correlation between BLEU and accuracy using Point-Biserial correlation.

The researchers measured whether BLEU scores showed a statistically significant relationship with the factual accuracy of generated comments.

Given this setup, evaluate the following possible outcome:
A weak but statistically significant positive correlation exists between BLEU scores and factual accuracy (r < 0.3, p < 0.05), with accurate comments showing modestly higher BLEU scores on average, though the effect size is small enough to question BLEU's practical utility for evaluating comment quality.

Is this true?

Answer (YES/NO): NO